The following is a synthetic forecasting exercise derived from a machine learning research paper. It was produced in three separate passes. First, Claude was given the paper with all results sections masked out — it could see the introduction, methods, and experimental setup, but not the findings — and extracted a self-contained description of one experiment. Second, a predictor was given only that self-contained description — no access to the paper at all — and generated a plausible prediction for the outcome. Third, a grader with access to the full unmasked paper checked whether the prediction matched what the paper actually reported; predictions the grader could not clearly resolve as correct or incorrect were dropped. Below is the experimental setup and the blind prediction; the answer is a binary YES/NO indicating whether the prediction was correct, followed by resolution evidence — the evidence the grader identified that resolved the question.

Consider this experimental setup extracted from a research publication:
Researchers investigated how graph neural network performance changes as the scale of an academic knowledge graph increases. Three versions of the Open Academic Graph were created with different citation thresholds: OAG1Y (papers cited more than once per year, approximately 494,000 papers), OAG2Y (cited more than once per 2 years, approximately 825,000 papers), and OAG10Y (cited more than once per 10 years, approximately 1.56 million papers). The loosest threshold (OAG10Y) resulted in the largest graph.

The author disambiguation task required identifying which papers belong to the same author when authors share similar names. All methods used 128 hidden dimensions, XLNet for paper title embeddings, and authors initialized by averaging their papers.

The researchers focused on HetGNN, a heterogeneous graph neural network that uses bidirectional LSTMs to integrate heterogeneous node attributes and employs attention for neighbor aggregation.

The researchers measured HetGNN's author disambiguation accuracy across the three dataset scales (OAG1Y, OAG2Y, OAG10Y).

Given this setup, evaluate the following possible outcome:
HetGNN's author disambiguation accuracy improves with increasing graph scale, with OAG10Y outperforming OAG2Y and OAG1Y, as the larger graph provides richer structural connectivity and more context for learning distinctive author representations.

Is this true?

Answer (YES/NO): NO